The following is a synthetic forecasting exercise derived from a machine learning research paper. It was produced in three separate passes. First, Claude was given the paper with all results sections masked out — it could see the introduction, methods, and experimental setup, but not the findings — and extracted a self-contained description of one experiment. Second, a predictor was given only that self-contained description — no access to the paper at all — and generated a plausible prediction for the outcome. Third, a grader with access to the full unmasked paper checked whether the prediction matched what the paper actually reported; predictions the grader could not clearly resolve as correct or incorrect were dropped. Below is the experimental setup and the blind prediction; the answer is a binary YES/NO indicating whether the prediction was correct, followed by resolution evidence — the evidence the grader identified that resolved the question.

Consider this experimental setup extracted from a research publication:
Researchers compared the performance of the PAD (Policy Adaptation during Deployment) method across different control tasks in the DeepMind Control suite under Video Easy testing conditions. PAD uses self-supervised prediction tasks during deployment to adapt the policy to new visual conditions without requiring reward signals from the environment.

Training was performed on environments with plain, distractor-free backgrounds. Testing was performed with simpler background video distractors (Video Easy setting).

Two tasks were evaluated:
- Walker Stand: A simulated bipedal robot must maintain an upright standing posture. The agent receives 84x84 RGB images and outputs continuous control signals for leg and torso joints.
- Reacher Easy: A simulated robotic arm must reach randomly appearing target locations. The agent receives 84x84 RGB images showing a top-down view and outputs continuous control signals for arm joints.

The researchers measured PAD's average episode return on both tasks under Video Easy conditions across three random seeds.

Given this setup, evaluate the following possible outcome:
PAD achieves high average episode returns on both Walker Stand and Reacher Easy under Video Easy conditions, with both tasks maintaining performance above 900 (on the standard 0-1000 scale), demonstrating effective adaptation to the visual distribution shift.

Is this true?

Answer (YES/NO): NO